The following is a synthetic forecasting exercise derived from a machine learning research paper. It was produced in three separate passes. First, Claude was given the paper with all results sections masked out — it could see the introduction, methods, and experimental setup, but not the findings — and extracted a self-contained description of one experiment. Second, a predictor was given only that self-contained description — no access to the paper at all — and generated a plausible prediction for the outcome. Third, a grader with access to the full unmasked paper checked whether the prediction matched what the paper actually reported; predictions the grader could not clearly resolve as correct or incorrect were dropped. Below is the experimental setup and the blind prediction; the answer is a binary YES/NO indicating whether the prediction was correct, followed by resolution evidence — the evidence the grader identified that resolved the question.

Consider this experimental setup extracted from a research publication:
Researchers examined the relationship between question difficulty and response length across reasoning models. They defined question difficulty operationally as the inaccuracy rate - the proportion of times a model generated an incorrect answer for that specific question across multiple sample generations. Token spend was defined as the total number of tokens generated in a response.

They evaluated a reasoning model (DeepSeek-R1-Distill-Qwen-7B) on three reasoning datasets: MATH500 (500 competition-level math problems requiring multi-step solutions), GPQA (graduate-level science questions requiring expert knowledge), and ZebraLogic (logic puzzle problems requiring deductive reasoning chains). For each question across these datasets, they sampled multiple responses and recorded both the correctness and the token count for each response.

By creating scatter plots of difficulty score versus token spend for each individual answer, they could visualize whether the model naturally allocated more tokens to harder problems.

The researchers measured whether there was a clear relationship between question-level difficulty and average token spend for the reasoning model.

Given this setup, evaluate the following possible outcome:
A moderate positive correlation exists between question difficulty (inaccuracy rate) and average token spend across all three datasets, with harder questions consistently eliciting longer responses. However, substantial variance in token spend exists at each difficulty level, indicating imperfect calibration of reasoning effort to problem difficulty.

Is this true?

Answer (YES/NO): YES